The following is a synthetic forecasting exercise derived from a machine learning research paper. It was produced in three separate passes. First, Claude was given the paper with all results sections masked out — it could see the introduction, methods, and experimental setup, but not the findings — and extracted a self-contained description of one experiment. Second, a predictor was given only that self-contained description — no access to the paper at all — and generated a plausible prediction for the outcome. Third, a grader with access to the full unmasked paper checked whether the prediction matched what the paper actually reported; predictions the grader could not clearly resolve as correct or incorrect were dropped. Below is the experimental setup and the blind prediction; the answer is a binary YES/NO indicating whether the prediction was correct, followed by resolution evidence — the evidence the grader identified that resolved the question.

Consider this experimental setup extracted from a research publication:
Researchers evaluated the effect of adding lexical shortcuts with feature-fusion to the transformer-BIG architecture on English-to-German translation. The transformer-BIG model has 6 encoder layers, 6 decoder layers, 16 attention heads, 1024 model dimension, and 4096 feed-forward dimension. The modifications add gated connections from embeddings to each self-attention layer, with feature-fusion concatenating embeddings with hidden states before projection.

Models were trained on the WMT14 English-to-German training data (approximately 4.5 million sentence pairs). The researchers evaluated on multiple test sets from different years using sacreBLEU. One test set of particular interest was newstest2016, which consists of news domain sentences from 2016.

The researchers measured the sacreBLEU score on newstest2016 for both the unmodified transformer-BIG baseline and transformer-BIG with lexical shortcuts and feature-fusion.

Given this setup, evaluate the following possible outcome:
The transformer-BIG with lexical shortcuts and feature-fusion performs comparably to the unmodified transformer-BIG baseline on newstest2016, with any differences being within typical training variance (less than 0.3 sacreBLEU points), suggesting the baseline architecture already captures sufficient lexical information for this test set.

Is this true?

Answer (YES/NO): NO